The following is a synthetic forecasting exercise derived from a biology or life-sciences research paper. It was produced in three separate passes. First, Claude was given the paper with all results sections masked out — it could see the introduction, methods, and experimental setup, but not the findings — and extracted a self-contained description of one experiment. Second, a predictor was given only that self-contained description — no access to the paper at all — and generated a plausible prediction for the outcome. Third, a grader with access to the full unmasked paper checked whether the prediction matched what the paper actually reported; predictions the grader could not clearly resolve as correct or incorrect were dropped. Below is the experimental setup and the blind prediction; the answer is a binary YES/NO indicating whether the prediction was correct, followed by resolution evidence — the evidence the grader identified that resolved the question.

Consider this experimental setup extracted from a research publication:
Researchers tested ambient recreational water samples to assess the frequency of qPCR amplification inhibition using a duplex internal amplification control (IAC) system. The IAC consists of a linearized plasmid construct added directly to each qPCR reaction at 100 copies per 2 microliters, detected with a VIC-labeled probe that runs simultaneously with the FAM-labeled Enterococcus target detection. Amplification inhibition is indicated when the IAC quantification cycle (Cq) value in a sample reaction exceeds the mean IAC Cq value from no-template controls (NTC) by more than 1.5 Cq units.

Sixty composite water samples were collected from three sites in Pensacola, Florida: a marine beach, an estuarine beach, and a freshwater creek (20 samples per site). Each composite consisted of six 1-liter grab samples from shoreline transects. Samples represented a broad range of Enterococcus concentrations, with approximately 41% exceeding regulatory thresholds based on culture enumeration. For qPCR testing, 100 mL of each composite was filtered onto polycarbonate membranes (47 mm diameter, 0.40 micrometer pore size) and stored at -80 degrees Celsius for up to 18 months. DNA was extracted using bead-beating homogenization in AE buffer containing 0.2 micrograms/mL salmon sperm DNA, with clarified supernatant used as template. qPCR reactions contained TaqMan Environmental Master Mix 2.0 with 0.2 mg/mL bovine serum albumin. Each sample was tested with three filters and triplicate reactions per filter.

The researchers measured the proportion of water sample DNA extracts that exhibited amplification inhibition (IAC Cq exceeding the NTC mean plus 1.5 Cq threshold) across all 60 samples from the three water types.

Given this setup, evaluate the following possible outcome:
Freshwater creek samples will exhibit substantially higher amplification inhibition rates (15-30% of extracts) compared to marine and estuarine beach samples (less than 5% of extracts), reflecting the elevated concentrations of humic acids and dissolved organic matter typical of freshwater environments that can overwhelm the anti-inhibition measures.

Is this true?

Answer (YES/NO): NO